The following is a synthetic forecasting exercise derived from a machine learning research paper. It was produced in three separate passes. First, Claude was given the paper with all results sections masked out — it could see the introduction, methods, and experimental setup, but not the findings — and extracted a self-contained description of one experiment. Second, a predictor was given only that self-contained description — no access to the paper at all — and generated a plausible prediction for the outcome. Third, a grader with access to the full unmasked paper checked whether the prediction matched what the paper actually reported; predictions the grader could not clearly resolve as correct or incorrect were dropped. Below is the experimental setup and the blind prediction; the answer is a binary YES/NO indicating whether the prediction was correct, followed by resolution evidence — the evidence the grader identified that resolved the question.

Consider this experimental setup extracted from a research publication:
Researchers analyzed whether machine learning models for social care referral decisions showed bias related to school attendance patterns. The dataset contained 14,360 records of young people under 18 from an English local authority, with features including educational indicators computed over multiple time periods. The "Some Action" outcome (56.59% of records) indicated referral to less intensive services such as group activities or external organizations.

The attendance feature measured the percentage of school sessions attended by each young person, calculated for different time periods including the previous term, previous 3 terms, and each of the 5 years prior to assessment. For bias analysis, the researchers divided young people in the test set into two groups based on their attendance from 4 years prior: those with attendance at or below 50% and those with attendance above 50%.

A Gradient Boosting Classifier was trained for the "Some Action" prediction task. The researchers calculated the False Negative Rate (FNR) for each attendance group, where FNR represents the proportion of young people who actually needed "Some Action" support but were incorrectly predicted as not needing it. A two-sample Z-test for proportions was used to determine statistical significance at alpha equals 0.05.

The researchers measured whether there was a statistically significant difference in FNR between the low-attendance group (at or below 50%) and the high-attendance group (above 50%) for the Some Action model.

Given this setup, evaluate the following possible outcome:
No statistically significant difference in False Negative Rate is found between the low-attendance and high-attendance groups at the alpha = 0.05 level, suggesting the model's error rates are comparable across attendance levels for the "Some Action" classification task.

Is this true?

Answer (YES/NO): NO